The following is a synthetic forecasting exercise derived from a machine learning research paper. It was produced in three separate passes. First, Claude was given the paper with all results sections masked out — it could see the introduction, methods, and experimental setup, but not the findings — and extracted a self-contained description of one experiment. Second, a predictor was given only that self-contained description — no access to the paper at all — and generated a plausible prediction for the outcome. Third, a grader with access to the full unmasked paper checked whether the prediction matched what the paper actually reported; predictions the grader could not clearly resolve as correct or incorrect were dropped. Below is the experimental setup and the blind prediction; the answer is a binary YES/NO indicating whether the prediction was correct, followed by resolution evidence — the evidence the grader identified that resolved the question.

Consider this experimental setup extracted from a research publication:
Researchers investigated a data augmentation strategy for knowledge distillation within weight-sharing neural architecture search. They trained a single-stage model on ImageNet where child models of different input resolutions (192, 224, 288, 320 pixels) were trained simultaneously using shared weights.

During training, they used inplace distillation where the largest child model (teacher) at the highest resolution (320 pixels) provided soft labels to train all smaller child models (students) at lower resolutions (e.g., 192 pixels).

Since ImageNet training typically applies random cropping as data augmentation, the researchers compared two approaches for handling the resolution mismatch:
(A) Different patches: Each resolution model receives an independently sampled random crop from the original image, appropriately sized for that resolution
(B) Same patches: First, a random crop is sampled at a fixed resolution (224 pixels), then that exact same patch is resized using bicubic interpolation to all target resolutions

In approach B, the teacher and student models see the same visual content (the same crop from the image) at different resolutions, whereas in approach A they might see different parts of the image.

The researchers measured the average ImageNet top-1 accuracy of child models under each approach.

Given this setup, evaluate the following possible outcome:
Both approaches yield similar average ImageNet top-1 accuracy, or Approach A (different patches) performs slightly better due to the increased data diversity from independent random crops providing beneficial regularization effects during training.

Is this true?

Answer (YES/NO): NO